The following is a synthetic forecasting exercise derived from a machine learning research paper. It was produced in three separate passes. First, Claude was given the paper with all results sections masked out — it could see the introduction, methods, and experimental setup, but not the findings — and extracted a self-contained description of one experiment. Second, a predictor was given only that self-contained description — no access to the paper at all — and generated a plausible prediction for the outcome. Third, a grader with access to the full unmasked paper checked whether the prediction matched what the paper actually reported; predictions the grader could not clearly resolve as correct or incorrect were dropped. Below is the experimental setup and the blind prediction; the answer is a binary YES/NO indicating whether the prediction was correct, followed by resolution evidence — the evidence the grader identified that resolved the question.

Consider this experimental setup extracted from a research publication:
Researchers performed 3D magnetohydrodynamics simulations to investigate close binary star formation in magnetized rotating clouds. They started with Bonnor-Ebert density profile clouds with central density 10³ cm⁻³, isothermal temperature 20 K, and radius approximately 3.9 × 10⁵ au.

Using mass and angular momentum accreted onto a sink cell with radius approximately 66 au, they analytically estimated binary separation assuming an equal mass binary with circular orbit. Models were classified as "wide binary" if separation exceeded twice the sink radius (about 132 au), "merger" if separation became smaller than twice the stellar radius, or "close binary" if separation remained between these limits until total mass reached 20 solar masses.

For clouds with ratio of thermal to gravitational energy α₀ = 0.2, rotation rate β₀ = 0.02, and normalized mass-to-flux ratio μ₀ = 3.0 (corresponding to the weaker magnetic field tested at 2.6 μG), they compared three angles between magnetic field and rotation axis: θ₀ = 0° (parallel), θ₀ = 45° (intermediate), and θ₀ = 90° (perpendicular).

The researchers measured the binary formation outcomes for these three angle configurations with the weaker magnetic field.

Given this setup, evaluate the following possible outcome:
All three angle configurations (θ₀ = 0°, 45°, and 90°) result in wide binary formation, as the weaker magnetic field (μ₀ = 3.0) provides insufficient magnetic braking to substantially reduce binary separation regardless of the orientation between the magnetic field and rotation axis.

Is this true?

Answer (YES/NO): NO